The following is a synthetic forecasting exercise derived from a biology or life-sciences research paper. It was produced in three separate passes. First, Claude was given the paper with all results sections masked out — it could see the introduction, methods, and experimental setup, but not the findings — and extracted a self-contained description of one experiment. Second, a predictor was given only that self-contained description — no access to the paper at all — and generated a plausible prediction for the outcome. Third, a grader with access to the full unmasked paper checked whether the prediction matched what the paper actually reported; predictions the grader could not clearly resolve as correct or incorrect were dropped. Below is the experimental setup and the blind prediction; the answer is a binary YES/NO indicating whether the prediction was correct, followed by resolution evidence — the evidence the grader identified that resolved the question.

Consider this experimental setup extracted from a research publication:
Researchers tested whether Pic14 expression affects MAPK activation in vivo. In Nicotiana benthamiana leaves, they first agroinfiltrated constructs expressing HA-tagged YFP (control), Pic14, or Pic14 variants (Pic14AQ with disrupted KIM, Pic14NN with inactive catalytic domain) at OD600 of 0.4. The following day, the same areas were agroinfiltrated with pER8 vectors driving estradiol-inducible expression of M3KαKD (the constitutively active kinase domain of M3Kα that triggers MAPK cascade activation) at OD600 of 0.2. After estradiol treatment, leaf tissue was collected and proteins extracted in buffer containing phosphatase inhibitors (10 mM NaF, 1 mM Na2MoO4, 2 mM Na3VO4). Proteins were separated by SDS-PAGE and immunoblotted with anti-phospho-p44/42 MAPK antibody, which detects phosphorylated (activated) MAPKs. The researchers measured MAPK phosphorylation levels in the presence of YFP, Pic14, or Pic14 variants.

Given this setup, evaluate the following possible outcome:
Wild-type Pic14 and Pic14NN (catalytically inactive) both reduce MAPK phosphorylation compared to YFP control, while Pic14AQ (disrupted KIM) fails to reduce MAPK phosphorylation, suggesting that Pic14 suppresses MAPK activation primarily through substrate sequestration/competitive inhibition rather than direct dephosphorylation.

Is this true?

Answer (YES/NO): NO